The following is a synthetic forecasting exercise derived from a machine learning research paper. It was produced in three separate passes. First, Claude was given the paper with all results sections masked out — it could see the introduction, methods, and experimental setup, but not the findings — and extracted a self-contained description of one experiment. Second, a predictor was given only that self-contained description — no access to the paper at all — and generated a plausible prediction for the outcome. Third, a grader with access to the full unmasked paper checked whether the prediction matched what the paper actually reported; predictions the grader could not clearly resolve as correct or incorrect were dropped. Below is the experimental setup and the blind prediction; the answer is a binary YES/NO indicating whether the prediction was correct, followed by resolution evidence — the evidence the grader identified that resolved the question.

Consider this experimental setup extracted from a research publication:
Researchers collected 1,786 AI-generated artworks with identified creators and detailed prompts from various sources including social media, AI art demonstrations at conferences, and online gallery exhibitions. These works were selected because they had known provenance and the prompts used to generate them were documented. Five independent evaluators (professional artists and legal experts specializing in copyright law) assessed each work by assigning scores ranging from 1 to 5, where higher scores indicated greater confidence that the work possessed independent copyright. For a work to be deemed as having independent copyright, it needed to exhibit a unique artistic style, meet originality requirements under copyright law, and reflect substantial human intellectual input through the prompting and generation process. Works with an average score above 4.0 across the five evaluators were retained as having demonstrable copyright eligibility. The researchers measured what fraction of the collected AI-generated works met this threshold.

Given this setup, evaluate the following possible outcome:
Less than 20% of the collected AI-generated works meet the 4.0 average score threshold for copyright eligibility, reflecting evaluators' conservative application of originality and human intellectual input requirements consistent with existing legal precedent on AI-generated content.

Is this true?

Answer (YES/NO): NO